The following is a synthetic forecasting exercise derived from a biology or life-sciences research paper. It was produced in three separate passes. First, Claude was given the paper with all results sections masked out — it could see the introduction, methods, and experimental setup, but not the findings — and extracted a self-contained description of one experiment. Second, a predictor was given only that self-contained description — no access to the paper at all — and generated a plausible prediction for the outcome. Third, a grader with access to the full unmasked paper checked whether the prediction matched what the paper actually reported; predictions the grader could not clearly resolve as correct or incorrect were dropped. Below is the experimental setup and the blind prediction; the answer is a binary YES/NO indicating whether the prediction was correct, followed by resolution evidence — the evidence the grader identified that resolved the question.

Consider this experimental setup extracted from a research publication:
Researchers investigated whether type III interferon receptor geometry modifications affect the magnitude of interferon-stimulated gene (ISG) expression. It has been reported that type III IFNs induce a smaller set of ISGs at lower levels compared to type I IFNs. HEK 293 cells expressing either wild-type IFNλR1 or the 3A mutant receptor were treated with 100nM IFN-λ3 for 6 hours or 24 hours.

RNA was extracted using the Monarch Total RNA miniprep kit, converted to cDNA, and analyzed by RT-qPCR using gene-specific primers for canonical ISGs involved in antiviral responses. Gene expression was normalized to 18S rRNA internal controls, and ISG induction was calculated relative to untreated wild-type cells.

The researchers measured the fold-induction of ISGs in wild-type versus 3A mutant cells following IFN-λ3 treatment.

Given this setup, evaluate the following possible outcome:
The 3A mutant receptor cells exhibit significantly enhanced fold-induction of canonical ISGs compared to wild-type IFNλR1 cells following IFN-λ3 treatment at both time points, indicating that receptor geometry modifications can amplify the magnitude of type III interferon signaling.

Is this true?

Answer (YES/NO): YES